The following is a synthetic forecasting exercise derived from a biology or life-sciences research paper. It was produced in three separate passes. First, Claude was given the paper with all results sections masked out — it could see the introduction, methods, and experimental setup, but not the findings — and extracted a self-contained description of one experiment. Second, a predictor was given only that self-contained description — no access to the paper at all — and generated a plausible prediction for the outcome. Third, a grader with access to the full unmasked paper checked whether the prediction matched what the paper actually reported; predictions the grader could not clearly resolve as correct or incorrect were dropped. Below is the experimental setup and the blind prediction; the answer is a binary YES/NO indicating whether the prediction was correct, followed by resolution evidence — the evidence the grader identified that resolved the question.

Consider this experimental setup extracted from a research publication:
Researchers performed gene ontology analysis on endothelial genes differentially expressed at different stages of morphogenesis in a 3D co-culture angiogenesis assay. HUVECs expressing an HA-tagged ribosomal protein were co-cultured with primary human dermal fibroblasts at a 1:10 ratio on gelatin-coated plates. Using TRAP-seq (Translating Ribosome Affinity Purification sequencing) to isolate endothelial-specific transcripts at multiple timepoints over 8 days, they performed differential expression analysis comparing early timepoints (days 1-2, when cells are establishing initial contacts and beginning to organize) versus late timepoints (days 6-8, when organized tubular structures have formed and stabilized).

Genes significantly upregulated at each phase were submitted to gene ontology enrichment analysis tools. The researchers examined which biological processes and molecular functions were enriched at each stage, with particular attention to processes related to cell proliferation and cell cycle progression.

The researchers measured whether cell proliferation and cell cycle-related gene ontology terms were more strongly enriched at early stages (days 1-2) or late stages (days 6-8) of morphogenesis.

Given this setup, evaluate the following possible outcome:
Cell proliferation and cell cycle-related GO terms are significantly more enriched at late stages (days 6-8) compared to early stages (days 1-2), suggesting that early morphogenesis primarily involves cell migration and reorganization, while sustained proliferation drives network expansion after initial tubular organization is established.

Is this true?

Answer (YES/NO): NO